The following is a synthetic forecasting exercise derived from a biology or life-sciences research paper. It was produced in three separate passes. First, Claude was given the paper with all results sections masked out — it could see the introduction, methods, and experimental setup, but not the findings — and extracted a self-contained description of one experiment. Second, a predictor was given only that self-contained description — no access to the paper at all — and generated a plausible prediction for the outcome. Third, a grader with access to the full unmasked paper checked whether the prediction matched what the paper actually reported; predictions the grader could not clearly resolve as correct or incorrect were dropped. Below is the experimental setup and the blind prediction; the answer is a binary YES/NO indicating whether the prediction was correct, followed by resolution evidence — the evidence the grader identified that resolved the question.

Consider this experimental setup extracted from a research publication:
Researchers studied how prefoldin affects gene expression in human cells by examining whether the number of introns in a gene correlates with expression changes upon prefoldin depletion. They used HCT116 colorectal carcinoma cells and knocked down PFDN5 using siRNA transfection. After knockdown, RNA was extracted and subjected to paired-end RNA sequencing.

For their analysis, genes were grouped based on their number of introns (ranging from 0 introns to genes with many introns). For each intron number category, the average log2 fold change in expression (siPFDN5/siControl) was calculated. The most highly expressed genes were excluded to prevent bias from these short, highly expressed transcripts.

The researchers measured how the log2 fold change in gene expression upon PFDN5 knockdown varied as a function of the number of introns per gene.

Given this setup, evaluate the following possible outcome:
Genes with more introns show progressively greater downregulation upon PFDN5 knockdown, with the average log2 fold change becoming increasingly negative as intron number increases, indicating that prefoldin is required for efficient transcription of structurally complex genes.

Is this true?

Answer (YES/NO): NO